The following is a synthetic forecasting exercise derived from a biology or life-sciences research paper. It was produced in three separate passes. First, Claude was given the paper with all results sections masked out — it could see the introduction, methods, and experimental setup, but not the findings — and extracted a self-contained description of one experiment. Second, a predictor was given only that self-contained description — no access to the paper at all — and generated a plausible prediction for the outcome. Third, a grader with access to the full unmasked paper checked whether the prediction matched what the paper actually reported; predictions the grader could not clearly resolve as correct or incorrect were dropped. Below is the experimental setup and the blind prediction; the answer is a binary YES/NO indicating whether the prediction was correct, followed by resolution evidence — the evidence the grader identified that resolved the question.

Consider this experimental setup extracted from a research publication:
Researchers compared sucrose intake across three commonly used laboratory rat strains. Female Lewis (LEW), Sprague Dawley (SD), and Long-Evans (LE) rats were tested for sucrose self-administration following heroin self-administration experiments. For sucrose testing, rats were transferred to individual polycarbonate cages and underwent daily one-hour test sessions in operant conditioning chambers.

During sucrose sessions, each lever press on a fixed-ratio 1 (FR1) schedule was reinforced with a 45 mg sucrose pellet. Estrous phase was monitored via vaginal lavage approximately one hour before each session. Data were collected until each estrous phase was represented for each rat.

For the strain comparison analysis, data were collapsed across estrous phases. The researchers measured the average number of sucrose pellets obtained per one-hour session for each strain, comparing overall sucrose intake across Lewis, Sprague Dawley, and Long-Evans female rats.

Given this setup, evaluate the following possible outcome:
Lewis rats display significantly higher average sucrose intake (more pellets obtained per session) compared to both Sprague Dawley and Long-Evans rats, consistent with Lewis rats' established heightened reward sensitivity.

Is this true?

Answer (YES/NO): NO